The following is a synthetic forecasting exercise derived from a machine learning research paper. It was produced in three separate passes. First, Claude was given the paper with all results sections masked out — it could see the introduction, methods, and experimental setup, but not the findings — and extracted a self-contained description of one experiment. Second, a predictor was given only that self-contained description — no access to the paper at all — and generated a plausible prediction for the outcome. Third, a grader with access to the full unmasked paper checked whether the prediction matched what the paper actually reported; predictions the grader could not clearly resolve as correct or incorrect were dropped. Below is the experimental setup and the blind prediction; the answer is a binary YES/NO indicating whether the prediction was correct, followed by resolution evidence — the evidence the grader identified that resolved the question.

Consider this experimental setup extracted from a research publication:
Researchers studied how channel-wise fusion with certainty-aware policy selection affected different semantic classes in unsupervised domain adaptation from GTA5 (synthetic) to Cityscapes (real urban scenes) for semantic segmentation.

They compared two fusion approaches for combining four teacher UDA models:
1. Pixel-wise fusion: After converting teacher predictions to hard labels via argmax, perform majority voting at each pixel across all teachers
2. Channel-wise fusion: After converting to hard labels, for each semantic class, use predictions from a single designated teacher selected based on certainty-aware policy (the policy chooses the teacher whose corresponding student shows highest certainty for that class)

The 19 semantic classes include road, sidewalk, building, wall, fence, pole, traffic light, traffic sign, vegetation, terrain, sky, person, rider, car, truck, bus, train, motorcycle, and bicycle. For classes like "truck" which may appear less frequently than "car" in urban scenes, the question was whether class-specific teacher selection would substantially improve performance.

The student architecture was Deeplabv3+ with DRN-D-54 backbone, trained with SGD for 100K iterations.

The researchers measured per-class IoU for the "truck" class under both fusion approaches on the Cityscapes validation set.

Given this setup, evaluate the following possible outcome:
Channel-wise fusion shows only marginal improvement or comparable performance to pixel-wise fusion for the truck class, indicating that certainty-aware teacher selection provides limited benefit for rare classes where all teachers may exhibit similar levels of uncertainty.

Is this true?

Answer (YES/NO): NO